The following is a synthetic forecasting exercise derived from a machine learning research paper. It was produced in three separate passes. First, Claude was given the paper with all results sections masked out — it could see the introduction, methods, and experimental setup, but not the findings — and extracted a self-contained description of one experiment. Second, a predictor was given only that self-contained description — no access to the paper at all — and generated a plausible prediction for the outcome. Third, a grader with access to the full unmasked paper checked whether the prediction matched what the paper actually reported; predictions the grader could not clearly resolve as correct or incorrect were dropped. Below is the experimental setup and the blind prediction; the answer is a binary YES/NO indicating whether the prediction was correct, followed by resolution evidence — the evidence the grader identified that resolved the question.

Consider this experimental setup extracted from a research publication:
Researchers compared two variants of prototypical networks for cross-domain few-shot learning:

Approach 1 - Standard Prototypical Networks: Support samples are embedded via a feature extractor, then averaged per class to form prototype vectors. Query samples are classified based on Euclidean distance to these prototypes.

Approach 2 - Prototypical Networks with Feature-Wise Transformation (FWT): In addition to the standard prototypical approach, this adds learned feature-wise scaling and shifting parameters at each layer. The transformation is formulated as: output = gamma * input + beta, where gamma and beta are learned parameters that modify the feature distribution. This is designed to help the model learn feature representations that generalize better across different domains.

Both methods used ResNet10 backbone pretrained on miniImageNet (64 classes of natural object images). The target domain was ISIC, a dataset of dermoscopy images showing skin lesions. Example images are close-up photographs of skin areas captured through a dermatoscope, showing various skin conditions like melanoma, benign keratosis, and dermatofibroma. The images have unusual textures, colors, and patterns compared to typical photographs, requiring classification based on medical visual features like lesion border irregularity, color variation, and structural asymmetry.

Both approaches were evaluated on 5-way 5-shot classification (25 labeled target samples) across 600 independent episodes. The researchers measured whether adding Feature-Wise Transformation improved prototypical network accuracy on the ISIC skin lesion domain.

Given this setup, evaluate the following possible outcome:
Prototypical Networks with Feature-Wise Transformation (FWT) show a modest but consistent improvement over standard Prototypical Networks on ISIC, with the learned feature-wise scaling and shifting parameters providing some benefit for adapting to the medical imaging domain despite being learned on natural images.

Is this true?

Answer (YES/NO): NO